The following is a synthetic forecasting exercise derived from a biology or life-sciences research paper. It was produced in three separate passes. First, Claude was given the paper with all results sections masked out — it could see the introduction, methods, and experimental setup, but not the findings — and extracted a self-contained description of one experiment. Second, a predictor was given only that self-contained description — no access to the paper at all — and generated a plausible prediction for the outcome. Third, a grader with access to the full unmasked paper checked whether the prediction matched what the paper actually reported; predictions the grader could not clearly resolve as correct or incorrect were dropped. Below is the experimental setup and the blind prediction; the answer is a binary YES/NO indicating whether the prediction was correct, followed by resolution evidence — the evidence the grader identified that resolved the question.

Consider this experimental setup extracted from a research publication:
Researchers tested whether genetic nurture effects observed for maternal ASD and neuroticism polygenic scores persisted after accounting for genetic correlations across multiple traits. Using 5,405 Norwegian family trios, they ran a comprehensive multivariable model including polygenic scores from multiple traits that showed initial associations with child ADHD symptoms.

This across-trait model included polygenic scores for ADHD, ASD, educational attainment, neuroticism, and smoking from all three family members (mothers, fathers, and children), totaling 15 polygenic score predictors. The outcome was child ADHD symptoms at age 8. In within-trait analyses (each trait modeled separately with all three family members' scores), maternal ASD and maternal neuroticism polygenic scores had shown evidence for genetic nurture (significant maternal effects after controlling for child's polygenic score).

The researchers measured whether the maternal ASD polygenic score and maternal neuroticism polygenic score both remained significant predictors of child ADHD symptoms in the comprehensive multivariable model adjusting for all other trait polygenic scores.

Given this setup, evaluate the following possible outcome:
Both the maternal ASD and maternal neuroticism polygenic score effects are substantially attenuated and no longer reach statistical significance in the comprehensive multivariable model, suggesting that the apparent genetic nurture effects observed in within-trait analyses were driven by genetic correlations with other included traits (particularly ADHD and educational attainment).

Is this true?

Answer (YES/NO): NO